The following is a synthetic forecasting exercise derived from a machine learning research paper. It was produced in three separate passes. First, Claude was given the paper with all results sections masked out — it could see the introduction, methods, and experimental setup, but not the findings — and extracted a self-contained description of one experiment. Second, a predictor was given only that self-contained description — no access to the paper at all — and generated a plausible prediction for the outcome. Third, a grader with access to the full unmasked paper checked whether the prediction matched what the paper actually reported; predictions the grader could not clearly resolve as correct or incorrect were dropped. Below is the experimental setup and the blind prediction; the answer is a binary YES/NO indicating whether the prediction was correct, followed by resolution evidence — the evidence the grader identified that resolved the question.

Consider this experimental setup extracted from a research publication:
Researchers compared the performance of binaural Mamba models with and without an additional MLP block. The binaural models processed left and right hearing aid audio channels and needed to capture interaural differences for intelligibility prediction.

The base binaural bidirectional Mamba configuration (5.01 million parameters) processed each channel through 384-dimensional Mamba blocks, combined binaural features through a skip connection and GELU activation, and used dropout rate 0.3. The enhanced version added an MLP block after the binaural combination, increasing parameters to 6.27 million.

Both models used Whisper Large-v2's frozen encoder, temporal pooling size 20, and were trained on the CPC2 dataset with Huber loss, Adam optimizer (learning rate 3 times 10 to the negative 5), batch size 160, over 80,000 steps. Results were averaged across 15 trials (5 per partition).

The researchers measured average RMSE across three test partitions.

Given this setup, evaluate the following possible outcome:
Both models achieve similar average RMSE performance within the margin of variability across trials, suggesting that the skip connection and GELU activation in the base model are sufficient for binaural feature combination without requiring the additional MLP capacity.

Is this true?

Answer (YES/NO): YES